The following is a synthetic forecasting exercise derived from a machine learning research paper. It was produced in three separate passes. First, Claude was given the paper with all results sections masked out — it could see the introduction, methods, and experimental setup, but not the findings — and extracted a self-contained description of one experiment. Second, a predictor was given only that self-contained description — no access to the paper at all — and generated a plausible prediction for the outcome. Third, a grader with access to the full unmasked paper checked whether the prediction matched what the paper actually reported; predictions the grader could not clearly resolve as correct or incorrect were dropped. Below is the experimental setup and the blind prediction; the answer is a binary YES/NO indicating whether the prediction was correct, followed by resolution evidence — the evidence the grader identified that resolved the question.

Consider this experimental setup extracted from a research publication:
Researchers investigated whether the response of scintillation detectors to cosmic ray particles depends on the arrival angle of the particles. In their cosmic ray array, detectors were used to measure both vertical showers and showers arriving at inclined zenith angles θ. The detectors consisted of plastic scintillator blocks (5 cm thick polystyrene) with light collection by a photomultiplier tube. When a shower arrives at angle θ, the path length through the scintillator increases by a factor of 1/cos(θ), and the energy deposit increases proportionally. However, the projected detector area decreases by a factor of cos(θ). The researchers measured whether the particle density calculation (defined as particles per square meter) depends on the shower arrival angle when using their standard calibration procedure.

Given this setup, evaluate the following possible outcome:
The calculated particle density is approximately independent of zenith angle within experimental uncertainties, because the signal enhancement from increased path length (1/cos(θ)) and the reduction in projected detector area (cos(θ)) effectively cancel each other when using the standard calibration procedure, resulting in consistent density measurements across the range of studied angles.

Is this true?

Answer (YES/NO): YES